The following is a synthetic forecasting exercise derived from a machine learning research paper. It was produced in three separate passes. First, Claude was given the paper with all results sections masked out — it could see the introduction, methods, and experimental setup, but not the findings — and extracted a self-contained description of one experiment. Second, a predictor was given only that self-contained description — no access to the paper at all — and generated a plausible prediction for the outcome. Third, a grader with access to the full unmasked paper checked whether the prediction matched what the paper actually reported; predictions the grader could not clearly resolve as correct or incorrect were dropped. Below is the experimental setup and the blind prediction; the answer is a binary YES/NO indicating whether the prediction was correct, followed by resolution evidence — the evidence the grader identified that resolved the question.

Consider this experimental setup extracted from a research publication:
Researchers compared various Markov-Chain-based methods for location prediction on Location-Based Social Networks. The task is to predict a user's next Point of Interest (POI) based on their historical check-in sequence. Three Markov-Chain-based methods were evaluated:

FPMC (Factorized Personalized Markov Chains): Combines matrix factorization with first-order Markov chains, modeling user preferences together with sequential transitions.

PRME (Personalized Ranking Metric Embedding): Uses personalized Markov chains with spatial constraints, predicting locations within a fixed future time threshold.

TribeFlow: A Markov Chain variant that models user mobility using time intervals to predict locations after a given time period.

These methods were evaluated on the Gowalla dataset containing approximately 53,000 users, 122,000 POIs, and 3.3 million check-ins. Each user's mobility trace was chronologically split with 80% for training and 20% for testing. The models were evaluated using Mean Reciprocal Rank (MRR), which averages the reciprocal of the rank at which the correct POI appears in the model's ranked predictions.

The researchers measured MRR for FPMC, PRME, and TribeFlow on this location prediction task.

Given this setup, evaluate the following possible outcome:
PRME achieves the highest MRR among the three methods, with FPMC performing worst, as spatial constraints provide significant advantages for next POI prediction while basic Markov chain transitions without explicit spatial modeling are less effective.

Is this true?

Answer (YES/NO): NO